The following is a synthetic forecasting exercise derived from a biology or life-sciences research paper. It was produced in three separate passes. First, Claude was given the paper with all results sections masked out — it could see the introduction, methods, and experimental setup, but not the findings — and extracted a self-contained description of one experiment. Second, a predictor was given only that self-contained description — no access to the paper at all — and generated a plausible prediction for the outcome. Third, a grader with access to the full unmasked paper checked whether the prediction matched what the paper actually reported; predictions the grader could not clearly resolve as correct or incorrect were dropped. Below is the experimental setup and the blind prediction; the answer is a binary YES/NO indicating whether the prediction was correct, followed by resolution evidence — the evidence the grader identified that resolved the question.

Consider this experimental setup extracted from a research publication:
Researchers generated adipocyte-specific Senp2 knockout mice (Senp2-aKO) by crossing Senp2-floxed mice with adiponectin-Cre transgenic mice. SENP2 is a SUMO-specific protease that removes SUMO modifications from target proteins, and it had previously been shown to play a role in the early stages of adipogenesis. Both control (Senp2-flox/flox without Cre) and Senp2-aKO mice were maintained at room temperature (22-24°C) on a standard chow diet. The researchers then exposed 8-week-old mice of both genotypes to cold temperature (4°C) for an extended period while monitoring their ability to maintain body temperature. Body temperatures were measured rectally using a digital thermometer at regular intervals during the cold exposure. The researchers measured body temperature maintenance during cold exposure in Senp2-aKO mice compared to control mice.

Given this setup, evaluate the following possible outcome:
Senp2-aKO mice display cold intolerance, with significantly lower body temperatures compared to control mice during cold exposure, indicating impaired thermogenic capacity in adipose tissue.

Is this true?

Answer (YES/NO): NO